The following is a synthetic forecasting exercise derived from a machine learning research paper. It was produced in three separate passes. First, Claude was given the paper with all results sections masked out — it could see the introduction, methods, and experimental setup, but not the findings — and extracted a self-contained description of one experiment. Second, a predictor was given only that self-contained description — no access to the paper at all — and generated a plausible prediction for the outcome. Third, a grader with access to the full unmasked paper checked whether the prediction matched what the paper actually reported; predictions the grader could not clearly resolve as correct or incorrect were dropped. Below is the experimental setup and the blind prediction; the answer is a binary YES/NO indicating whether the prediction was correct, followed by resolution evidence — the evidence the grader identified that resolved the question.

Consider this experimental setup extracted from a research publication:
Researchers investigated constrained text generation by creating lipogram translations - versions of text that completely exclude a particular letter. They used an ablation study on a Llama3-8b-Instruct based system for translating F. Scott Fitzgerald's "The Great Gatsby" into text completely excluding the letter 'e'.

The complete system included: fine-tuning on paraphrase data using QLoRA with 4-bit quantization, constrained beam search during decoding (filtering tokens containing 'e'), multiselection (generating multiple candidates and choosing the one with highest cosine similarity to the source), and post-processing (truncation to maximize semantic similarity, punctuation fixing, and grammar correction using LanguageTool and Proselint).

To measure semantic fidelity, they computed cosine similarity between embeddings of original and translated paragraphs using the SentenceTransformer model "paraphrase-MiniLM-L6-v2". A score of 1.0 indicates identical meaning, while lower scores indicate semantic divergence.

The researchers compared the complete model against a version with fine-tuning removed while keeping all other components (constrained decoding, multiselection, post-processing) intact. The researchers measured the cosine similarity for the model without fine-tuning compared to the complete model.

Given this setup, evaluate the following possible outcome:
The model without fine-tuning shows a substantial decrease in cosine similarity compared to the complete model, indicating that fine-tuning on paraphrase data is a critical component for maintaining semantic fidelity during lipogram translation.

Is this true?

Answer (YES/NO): YES